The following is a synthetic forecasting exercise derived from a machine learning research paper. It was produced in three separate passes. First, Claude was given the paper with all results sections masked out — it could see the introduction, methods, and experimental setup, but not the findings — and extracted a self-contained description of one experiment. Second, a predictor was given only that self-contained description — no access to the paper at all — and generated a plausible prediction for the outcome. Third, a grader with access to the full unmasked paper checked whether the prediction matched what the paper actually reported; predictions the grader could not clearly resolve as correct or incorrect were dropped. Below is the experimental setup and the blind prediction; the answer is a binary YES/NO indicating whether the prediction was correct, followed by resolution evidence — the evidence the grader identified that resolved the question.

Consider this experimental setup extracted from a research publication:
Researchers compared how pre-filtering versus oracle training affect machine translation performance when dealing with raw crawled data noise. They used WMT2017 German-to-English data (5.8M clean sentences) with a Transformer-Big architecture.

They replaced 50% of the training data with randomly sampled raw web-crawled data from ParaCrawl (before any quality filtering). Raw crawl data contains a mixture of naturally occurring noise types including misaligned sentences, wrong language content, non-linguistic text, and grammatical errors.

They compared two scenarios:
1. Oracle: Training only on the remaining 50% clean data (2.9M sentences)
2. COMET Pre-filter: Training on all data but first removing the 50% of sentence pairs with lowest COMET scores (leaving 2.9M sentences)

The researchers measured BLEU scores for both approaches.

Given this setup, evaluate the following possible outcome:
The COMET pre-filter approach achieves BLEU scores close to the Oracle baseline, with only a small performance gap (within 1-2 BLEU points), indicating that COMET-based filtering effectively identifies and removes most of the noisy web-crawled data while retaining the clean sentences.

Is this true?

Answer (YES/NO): NO